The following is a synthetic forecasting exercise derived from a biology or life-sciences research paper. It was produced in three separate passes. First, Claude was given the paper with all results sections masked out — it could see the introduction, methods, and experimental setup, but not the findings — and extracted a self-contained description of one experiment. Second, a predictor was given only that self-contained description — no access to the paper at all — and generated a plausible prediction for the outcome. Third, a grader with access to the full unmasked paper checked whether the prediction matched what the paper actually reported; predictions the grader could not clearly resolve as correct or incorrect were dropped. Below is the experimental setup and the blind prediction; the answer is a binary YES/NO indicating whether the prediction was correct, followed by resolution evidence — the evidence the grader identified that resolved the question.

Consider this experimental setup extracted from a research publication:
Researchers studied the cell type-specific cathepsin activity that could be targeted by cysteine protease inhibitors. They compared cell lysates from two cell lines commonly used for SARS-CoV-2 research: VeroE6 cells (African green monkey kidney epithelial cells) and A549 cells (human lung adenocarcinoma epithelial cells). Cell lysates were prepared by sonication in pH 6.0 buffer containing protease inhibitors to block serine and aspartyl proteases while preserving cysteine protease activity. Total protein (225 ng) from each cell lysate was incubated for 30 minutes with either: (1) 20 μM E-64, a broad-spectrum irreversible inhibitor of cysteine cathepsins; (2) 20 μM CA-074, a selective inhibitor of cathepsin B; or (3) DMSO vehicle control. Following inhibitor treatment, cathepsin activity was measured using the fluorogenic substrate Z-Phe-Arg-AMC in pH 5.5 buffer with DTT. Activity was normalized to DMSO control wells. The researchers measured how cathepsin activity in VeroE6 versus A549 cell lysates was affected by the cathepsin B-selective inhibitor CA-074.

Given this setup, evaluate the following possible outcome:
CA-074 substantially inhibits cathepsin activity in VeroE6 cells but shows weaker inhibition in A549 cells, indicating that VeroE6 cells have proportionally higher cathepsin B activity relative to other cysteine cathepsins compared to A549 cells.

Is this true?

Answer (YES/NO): NO